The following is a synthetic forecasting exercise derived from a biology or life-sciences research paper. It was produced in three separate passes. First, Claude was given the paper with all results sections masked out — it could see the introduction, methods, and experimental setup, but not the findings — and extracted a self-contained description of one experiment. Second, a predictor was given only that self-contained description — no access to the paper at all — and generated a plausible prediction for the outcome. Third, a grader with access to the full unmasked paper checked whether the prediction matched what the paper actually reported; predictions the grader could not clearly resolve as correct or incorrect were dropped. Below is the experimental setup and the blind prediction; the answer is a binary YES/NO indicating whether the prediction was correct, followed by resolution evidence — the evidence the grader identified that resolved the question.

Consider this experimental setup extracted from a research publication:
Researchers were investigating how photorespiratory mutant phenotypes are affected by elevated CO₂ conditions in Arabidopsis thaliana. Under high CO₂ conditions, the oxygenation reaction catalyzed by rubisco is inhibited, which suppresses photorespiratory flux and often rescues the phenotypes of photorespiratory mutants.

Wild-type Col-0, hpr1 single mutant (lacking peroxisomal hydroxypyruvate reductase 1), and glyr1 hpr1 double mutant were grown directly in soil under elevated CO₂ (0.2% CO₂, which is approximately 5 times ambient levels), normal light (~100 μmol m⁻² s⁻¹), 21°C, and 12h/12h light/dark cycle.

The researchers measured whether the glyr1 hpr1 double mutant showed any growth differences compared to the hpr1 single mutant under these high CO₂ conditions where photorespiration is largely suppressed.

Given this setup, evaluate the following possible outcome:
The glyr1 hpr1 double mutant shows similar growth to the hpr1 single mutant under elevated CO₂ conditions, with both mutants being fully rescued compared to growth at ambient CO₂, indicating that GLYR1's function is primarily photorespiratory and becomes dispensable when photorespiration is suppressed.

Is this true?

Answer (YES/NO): YES